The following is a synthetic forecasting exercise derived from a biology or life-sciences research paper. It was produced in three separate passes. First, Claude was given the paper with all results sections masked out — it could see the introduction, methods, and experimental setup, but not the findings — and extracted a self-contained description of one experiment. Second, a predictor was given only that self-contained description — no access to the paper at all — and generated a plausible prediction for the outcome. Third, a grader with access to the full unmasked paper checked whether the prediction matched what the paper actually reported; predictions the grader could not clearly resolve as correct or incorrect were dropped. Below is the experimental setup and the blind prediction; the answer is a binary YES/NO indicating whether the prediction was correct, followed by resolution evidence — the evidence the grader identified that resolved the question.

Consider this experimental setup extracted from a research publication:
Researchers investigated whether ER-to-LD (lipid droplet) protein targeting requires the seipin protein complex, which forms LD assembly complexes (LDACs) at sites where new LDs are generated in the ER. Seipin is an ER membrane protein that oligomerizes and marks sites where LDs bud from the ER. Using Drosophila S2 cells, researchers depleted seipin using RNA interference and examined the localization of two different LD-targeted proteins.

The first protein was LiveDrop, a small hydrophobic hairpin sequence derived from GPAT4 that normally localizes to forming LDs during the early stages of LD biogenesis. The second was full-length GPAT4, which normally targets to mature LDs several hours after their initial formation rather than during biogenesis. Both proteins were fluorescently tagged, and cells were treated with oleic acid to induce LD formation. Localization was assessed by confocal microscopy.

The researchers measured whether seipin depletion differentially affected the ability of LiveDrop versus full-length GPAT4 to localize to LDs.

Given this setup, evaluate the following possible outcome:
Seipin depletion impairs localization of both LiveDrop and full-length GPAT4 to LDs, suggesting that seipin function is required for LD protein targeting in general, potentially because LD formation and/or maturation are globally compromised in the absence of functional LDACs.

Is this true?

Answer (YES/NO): NO